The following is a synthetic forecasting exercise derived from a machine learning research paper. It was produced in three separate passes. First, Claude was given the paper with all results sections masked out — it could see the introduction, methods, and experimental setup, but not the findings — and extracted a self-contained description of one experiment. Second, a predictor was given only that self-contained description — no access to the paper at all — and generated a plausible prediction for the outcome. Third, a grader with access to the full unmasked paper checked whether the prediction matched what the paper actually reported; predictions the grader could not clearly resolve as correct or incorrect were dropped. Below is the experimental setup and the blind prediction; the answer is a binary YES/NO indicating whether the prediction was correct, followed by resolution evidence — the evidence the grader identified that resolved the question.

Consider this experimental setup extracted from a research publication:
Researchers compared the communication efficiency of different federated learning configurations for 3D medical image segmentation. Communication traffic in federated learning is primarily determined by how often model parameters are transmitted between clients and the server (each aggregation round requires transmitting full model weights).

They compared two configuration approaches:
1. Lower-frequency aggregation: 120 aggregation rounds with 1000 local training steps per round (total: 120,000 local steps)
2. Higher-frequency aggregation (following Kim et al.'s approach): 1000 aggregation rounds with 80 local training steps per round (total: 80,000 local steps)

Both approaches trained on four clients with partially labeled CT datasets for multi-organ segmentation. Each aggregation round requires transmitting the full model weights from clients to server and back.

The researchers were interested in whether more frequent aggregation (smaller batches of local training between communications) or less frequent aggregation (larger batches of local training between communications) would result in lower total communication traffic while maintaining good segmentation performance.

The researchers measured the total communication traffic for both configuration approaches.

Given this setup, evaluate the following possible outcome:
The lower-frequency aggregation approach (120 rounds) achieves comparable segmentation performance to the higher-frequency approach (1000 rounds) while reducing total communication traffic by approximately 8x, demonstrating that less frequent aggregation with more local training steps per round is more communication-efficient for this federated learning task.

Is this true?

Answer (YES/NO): NO